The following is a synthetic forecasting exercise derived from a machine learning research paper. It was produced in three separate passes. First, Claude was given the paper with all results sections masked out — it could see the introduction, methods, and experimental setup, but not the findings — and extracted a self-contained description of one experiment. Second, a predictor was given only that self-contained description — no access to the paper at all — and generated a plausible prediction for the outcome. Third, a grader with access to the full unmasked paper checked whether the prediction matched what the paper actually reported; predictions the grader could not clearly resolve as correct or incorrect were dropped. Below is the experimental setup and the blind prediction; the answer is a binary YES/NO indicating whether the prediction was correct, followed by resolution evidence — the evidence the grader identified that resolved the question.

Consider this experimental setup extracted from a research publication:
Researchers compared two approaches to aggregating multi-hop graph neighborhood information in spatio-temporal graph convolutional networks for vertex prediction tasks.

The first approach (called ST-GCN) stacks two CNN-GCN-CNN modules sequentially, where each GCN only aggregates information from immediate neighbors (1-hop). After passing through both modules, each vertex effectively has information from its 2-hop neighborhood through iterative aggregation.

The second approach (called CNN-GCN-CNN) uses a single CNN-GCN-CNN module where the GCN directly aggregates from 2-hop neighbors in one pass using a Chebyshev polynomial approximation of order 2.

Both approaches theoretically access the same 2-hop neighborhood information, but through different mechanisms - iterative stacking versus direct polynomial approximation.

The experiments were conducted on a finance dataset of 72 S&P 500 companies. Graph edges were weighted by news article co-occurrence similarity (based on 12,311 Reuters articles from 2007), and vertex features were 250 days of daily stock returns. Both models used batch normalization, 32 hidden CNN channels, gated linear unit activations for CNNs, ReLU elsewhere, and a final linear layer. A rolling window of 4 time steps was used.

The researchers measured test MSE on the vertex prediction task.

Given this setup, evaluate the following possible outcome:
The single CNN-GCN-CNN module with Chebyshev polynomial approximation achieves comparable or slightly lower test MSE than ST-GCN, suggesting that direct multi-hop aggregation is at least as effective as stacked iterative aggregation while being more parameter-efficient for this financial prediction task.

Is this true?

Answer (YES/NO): NO